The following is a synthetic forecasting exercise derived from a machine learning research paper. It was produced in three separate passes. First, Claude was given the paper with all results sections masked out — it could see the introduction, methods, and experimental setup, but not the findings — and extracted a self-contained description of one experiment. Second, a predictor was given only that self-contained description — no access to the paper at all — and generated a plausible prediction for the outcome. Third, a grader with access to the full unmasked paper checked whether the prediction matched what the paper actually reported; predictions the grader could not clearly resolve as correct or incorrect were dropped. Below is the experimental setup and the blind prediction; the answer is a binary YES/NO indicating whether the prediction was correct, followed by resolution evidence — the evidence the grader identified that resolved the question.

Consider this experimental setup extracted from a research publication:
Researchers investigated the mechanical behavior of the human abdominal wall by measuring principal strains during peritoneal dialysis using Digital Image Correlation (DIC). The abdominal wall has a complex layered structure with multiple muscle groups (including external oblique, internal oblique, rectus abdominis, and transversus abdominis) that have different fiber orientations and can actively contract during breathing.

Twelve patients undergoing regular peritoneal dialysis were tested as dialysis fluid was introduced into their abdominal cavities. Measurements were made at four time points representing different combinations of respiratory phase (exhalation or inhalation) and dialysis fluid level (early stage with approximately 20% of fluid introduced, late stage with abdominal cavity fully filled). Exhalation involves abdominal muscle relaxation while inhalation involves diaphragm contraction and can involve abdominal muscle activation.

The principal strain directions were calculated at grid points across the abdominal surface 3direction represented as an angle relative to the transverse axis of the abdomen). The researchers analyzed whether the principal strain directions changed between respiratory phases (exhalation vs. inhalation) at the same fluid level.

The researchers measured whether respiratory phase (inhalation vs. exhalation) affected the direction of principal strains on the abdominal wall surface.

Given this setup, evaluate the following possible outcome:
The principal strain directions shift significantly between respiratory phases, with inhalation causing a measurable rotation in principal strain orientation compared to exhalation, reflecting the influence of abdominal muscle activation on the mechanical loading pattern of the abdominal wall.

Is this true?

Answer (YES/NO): YES